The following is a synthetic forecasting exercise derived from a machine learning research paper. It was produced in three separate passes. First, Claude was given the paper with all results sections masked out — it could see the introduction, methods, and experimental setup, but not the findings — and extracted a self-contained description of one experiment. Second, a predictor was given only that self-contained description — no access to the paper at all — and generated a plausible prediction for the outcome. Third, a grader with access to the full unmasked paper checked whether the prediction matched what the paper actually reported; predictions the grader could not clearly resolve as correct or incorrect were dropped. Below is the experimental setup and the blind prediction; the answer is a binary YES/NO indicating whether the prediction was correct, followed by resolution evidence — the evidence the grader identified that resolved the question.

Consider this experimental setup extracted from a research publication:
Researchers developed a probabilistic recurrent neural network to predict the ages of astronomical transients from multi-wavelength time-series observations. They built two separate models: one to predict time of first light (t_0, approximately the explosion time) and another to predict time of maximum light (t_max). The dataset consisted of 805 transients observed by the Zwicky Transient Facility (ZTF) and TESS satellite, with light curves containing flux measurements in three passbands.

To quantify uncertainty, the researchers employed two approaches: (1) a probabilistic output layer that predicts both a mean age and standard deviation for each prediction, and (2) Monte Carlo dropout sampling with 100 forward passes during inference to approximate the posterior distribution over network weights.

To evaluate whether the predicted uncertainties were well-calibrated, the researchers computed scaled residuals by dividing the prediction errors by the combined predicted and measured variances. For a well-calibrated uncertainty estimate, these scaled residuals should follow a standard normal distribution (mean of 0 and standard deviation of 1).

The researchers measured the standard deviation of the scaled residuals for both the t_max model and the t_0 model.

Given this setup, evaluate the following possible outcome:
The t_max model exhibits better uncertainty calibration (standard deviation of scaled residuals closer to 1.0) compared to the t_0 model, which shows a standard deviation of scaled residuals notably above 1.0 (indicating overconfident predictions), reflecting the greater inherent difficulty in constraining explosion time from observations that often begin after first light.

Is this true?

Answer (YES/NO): NO